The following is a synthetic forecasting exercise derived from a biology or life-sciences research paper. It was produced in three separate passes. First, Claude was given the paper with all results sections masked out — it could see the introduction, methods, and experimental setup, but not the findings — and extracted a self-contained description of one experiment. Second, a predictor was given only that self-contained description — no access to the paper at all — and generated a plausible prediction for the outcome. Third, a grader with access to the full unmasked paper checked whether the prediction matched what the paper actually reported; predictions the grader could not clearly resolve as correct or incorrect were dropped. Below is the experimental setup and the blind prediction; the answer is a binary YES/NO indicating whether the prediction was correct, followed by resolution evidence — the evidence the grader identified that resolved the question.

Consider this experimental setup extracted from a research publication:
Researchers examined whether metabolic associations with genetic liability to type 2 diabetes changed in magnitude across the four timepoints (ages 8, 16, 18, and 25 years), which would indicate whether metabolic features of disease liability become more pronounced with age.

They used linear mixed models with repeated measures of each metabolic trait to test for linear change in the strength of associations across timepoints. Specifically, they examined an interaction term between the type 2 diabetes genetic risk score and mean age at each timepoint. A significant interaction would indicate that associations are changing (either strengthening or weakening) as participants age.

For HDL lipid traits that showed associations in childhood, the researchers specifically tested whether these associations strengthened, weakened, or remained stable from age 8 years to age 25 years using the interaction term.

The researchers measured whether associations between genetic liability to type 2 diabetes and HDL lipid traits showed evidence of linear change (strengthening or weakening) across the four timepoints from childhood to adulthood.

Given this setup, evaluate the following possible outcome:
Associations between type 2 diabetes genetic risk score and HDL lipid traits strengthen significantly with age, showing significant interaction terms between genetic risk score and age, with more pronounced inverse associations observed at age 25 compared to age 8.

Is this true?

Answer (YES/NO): NO